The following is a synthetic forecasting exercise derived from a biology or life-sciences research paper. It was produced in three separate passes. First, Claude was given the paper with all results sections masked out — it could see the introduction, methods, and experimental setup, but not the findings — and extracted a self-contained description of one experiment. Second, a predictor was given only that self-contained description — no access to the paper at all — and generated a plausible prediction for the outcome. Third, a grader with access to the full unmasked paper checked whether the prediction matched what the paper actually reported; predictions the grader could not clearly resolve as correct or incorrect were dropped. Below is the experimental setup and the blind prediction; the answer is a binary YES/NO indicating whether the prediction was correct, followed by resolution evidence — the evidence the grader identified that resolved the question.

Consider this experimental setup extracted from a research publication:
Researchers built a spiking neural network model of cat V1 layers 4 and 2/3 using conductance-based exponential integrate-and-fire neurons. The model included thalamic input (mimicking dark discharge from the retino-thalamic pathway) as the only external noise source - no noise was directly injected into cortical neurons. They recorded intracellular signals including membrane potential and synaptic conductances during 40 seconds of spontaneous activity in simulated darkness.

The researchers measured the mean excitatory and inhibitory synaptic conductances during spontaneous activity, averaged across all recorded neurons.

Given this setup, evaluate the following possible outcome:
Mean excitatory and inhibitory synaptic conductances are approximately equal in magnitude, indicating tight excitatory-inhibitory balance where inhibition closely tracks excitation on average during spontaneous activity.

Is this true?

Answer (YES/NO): NO